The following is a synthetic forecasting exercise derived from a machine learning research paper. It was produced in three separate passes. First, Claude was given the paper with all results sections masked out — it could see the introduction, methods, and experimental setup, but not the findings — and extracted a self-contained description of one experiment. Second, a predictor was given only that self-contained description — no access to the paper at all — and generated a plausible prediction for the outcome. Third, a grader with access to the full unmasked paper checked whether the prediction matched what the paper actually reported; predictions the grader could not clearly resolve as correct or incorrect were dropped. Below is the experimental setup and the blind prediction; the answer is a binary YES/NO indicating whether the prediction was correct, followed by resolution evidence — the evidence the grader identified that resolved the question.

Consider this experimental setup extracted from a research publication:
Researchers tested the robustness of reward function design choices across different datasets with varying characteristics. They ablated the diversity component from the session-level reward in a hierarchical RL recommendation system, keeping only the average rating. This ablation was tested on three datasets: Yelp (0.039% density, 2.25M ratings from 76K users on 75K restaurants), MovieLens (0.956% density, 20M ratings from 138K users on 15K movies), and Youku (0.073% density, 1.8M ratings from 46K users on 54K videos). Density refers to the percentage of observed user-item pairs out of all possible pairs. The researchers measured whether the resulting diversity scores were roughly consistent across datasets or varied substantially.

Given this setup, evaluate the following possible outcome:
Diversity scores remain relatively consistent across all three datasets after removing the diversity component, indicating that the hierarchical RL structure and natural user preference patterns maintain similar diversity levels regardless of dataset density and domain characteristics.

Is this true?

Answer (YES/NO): YES